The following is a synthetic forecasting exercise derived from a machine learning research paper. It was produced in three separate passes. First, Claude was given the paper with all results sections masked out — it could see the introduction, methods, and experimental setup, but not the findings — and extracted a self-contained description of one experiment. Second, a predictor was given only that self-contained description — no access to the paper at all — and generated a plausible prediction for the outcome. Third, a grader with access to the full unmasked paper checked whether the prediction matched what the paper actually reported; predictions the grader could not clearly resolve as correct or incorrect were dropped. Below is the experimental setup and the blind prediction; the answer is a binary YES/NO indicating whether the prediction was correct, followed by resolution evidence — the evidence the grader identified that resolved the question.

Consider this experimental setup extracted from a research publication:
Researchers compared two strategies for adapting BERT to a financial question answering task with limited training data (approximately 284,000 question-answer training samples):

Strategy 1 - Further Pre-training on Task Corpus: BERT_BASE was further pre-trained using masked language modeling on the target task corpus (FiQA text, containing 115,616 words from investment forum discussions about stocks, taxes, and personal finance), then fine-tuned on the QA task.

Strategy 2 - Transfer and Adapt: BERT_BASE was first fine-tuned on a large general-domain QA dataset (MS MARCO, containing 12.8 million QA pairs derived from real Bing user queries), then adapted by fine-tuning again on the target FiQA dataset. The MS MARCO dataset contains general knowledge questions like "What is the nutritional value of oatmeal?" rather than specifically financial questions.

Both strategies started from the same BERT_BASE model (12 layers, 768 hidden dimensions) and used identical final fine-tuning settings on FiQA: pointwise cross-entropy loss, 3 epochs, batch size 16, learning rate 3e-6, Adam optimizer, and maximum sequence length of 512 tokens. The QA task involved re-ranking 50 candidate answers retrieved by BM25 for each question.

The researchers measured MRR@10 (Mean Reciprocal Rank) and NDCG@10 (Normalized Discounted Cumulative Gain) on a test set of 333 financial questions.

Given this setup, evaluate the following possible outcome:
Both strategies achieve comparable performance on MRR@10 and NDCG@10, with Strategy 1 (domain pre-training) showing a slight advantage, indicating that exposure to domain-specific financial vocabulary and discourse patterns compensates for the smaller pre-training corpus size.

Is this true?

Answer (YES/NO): NO